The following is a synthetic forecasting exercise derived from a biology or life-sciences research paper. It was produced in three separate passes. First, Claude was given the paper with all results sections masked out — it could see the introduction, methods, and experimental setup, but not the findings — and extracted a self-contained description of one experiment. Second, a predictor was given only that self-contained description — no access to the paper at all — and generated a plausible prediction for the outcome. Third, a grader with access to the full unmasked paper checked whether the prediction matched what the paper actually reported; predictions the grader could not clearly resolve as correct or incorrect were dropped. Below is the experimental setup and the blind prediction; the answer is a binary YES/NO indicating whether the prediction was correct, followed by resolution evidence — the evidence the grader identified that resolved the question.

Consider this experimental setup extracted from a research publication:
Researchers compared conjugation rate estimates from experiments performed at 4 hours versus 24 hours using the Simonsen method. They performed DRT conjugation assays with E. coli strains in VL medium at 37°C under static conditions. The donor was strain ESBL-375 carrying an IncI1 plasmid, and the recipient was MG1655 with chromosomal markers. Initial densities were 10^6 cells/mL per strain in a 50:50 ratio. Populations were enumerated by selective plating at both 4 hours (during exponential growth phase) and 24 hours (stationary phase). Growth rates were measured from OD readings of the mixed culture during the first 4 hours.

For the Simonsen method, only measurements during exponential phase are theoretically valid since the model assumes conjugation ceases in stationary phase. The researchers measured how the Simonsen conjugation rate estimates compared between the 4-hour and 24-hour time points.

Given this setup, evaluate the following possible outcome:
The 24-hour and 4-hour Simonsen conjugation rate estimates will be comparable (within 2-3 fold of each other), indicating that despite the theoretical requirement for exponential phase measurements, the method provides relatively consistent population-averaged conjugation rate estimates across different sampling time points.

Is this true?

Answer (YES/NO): YES